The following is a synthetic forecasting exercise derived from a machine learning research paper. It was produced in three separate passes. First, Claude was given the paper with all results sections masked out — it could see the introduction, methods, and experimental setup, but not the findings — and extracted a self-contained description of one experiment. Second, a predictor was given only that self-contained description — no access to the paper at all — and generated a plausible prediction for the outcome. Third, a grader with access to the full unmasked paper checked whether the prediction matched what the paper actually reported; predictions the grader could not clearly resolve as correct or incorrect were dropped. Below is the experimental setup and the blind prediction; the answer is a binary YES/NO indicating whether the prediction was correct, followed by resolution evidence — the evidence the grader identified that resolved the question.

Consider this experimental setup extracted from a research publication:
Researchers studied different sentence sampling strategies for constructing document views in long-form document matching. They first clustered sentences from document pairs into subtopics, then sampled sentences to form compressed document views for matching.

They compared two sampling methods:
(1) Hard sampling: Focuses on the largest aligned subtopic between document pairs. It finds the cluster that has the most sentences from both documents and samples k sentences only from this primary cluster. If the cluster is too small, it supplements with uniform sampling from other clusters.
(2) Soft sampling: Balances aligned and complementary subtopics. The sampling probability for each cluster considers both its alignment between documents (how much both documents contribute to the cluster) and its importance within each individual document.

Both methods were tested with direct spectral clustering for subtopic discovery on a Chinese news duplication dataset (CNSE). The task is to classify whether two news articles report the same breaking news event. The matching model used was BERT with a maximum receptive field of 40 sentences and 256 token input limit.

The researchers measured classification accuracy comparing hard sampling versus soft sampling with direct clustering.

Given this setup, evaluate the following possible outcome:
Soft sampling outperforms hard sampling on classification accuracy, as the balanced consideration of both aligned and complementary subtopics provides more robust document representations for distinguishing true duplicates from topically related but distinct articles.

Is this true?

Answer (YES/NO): YES